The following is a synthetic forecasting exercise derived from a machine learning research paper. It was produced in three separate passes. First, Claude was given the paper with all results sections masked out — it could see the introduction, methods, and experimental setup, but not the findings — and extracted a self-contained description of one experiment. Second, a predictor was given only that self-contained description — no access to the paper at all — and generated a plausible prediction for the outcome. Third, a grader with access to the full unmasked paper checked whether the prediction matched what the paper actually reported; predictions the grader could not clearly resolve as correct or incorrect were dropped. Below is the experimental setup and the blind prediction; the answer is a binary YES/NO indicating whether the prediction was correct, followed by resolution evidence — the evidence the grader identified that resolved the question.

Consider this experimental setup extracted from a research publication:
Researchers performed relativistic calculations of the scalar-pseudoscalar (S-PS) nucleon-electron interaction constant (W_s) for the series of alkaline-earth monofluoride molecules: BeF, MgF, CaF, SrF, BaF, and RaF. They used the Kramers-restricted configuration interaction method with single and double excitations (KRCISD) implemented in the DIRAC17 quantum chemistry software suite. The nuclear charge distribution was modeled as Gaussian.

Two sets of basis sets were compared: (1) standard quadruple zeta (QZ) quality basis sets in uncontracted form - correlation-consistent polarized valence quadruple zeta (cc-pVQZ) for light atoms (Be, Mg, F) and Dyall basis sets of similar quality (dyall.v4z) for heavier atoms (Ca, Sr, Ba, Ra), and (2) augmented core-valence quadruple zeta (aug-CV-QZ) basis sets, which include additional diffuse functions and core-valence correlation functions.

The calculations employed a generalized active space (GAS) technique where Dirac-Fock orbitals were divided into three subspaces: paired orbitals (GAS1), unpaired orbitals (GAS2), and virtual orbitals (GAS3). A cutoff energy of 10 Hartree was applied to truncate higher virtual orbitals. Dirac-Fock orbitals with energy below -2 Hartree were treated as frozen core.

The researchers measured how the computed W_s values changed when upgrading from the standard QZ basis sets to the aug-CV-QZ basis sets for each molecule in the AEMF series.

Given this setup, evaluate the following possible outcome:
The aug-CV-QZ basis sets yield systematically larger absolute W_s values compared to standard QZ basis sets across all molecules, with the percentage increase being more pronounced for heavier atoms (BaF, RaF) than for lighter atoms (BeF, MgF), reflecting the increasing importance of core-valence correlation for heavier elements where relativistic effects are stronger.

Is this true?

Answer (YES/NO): NO